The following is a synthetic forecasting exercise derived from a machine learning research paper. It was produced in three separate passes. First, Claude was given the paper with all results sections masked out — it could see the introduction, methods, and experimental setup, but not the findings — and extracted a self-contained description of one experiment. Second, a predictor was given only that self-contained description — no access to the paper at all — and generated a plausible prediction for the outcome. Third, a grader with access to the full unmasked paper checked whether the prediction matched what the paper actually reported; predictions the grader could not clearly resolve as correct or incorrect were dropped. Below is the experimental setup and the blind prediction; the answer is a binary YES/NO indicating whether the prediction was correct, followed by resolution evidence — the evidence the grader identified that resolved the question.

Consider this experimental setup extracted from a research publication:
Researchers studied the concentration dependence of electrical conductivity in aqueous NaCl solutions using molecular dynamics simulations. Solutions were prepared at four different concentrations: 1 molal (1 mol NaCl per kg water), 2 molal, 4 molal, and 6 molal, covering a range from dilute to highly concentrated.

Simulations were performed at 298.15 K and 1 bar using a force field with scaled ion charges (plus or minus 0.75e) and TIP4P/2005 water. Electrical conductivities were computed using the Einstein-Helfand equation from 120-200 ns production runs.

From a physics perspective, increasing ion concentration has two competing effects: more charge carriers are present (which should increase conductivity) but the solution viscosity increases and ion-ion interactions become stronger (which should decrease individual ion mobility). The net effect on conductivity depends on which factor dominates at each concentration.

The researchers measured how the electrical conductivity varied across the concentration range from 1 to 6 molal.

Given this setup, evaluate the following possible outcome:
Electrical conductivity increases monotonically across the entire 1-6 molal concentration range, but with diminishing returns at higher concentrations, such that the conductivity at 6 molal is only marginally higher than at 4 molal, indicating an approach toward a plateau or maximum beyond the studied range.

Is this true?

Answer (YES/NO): YES